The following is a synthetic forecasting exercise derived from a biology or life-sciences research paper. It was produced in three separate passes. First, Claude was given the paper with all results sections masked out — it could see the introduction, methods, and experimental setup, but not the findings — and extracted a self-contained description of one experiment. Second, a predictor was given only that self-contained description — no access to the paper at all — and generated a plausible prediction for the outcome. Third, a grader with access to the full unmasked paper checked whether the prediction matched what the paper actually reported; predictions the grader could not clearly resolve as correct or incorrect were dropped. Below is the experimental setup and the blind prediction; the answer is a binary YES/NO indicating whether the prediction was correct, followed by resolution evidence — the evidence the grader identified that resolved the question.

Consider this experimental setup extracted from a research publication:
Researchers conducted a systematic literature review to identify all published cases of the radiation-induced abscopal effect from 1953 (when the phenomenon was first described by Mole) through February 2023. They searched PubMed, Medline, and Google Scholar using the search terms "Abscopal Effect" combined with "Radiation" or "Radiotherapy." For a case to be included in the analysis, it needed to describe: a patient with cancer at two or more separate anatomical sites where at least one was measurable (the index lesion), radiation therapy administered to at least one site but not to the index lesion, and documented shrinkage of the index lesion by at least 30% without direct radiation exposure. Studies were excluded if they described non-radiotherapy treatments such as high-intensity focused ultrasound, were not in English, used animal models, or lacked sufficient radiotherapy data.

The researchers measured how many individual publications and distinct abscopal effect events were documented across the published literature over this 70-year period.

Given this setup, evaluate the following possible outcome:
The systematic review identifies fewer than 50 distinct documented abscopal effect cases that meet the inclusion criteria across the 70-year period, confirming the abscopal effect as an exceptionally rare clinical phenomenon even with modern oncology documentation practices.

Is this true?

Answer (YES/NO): NO